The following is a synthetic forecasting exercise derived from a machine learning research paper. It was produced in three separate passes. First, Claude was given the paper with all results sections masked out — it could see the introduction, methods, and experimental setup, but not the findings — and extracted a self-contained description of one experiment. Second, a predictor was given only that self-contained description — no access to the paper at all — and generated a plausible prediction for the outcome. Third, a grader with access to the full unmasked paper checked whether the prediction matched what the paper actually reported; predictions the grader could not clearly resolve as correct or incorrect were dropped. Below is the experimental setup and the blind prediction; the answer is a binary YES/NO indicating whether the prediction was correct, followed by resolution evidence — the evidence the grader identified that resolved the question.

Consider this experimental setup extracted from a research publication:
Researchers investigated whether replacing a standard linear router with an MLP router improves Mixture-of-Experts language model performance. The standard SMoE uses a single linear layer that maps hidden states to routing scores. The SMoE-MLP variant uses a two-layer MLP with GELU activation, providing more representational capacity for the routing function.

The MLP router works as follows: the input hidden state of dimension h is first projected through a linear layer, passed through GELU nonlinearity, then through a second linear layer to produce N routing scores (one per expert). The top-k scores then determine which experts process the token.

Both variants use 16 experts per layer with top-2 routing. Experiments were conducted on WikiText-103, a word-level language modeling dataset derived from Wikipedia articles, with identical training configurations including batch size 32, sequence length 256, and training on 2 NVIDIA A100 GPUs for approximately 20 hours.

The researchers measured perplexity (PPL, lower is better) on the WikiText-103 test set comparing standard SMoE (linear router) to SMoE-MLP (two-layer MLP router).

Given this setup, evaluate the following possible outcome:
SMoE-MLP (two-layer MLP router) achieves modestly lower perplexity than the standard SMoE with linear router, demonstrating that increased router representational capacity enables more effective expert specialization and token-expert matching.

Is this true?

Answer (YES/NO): NO